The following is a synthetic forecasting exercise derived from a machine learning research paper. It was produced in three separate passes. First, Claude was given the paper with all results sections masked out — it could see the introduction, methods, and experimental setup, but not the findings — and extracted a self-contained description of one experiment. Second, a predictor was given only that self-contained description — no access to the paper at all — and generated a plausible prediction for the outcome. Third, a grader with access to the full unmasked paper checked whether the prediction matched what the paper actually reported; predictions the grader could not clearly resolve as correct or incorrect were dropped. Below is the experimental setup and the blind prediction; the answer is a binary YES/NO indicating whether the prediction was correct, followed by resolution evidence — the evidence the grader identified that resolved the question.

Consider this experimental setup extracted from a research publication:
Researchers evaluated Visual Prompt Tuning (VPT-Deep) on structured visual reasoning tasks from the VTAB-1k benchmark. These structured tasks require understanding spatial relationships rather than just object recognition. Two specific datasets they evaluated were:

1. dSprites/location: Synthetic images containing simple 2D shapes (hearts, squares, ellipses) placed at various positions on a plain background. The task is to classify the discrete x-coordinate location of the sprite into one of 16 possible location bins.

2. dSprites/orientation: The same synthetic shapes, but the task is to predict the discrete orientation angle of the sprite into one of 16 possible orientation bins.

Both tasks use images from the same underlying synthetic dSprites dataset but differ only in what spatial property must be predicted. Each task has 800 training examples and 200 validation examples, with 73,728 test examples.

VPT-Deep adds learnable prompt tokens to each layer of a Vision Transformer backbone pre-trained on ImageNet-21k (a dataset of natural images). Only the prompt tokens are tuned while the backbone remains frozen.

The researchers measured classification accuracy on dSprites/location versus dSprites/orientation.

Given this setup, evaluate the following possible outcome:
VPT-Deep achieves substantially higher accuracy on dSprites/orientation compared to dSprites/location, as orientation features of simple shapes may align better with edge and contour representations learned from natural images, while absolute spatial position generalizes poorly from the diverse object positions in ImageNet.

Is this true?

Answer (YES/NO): NO